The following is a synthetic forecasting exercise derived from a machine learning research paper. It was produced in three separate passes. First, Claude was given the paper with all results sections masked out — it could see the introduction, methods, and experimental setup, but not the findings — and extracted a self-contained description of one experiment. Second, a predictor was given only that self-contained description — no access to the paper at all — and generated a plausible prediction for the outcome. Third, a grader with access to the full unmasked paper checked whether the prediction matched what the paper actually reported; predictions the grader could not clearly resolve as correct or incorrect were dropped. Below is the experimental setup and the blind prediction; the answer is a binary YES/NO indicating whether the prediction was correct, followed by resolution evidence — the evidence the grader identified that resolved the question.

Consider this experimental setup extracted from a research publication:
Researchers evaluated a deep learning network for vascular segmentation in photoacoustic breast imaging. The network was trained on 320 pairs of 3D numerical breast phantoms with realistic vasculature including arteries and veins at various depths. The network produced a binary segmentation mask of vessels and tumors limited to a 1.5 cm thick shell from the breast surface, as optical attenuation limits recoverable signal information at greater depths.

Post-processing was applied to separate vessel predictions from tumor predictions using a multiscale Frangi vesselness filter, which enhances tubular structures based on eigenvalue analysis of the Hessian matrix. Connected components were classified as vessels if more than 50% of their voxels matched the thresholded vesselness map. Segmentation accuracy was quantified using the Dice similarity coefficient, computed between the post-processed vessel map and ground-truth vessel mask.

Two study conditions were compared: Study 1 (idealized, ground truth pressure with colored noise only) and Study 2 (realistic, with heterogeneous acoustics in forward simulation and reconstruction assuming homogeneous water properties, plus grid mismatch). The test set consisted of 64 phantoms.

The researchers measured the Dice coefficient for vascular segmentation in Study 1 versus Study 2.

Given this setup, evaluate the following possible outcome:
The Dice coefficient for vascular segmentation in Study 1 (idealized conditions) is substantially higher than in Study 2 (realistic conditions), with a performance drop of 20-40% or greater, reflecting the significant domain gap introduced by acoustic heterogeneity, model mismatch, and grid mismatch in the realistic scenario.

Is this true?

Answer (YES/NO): YES